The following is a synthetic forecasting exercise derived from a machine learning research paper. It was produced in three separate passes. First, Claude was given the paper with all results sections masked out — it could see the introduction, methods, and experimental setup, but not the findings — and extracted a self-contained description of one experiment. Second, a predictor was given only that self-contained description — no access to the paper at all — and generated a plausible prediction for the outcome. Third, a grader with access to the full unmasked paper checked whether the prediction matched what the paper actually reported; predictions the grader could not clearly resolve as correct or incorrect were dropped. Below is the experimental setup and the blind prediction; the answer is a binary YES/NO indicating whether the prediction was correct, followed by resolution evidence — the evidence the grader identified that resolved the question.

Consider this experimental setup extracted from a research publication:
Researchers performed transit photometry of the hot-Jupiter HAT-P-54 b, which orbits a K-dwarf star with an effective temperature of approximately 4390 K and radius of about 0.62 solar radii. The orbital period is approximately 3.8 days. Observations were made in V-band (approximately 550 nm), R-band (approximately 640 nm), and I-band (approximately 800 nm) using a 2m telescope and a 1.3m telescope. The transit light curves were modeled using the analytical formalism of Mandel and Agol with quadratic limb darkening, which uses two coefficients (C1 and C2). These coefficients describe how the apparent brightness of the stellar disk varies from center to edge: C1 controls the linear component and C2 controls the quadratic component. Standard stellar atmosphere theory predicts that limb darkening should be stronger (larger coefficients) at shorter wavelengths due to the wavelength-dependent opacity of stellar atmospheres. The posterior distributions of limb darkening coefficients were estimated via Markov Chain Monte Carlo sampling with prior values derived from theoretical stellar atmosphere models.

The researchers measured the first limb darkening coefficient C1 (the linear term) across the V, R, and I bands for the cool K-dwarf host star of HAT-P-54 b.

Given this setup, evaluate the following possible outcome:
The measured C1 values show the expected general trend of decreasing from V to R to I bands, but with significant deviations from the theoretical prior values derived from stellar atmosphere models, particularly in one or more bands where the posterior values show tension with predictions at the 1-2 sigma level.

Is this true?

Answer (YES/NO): NO